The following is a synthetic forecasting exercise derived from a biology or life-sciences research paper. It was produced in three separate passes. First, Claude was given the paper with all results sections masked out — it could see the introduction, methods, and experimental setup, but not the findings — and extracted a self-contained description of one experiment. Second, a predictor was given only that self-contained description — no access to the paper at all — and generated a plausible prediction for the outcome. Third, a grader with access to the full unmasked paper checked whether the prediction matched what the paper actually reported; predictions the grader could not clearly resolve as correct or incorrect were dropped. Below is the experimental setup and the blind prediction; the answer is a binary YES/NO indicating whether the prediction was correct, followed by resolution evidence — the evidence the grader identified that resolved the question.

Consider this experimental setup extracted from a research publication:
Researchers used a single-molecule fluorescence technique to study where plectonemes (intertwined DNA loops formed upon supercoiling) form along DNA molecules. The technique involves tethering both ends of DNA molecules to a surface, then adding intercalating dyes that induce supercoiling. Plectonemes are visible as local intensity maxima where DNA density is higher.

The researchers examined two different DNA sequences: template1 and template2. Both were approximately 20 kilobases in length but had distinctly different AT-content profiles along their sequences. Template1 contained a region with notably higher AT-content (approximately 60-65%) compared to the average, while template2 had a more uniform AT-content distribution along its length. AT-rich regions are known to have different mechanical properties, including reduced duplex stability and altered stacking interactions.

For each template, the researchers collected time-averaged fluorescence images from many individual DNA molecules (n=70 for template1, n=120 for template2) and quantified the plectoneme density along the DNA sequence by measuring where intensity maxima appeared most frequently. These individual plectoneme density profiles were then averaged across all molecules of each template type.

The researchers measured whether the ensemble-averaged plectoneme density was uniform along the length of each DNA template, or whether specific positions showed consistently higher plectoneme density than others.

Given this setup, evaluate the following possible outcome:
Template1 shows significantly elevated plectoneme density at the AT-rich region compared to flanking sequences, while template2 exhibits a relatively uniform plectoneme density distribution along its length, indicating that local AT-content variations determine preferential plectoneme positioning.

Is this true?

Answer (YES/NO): NO